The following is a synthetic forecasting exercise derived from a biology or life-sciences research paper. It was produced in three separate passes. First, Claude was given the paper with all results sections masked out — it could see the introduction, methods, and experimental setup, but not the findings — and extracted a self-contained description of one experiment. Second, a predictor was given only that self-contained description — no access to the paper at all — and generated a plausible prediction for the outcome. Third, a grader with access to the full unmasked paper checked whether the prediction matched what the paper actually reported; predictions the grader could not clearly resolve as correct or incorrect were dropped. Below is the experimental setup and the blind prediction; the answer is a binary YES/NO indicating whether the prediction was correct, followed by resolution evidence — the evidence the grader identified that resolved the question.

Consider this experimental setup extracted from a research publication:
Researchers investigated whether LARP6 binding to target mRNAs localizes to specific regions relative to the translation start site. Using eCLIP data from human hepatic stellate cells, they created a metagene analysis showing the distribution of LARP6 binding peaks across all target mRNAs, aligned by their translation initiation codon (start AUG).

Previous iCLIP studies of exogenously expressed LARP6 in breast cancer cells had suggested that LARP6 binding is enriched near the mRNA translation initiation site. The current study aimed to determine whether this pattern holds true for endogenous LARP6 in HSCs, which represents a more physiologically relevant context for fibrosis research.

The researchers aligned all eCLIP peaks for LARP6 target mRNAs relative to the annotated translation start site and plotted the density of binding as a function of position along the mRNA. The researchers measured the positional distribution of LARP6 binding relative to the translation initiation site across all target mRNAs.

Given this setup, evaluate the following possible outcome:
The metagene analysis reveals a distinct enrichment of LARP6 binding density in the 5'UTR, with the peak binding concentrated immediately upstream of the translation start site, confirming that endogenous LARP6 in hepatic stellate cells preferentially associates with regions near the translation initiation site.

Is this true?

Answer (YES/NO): YES